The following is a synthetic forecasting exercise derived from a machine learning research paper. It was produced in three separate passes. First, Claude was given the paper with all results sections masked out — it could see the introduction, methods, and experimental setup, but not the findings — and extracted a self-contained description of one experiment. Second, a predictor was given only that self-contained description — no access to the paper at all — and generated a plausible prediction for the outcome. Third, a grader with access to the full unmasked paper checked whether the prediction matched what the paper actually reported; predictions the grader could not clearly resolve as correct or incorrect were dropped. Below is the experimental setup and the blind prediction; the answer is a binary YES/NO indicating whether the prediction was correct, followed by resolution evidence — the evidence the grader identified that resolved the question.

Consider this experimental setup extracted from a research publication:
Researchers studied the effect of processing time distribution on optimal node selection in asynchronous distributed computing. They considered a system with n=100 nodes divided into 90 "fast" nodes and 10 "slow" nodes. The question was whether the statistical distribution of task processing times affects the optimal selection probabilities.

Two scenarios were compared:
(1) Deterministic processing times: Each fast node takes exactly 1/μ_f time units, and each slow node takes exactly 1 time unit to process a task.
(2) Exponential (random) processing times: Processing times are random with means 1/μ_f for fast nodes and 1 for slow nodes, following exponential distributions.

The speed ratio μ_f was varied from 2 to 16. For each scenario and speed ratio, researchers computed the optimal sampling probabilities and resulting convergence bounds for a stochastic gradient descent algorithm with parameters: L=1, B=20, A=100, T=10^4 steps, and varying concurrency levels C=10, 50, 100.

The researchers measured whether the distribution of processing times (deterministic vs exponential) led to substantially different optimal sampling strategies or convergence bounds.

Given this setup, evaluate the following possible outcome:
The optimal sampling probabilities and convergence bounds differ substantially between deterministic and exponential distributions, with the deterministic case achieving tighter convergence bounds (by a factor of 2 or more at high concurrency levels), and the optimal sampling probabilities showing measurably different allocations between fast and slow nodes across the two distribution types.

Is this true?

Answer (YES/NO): NO